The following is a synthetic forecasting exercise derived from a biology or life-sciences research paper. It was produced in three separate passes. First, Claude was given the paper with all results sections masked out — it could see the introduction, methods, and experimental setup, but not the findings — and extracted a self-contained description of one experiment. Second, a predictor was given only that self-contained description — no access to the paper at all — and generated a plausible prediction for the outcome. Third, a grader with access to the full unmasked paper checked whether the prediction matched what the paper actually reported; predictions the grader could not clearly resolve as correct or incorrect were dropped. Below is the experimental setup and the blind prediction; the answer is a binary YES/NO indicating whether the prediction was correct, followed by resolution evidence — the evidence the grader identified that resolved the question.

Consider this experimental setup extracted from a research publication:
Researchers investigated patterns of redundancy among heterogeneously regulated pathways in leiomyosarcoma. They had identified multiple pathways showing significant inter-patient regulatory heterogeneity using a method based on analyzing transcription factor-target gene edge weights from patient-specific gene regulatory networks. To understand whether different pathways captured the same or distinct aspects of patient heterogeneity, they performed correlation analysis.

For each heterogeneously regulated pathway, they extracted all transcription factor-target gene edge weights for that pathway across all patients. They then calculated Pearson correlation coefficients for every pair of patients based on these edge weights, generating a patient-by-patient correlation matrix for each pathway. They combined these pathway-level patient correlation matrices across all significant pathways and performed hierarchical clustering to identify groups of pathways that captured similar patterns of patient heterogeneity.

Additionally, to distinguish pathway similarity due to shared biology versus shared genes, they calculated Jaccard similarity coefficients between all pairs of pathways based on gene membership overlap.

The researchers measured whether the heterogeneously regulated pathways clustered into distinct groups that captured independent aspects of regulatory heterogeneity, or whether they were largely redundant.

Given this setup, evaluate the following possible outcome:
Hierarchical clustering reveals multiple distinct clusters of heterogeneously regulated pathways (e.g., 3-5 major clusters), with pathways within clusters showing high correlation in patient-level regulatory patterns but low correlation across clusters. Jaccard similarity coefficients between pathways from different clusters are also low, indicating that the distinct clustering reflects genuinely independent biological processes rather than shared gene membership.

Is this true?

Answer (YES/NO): NO